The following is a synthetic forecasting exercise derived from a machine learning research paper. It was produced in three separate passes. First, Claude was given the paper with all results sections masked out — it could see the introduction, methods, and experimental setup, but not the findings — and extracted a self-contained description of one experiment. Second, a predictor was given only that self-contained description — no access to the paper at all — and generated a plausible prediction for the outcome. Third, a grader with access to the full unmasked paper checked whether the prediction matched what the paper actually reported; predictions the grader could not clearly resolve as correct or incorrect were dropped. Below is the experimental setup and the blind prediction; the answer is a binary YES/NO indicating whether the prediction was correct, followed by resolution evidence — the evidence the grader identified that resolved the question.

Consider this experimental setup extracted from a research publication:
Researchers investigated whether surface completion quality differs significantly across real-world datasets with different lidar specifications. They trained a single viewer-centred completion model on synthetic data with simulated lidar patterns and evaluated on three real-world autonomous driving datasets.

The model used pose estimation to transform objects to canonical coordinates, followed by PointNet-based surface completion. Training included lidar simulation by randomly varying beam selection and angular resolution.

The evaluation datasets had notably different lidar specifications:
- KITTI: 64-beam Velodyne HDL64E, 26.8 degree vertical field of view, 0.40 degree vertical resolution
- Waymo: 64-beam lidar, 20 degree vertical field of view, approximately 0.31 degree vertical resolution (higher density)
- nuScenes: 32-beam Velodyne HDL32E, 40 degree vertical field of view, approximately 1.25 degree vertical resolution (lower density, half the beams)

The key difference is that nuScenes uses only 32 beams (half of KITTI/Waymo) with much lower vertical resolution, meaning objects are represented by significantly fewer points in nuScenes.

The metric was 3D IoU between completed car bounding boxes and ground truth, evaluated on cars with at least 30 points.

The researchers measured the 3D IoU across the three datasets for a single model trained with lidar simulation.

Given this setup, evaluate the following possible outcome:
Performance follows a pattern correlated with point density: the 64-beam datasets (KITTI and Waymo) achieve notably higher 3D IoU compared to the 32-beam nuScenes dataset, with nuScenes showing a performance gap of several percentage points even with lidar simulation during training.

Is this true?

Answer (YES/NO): NO